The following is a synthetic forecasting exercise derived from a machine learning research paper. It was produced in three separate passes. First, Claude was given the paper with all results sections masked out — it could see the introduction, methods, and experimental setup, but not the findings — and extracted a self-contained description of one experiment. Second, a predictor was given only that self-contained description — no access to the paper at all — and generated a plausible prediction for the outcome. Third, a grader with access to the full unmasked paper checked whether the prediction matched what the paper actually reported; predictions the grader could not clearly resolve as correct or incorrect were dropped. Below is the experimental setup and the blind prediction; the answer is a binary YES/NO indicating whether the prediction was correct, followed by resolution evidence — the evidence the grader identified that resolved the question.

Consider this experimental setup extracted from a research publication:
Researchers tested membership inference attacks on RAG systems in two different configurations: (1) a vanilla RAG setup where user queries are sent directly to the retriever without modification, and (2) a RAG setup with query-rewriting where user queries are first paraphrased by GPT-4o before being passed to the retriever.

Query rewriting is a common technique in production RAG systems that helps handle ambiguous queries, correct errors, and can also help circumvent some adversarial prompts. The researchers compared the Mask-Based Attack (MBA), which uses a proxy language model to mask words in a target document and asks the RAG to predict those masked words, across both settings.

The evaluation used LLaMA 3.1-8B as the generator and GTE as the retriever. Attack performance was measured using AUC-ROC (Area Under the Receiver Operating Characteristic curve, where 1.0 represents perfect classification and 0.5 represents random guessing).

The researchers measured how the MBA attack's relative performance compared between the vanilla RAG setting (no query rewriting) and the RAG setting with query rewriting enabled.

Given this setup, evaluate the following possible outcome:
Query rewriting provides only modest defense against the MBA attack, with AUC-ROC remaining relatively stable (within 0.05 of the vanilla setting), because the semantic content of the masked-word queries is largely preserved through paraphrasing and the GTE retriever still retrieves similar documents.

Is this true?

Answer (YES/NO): NO